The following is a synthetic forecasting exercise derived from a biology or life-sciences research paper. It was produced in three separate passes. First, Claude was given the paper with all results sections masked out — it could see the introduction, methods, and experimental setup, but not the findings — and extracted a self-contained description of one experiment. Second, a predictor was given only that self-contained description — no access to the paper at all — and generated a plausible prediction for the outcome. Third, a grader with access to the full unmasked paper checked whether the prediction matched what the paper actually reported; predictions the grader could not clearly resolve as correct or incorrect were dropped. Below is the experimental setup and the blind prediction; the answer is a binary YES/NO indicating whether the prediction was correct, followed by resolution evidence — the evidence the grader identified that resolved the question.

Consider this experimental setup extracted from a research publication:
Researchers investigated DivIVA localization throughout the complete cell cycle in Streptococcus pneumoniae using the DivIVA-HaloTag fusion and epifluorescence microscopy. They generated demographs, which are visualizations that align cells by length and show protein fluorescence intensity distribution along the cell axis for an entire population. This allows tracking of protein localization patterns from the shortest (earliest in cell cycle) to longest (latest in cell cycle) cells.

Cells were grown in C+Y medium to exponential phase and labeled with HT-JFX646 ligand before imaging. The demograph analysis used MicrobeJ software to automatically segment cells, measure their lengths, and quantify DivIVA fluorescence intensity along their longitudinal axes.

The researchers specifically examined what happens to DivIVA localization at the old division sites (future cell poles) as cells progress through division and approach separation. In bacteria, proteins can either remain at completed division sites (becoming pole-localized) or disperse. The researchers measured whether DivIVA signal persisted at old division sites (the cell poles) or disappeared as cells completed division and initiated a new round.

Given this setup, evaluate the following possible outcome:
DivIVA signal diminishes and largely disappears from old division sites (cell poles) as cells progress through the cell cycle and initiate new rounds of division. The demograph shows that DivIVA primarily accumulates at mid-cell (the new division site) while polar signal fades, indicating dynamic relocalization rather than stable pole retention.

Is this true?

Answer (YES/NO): NO